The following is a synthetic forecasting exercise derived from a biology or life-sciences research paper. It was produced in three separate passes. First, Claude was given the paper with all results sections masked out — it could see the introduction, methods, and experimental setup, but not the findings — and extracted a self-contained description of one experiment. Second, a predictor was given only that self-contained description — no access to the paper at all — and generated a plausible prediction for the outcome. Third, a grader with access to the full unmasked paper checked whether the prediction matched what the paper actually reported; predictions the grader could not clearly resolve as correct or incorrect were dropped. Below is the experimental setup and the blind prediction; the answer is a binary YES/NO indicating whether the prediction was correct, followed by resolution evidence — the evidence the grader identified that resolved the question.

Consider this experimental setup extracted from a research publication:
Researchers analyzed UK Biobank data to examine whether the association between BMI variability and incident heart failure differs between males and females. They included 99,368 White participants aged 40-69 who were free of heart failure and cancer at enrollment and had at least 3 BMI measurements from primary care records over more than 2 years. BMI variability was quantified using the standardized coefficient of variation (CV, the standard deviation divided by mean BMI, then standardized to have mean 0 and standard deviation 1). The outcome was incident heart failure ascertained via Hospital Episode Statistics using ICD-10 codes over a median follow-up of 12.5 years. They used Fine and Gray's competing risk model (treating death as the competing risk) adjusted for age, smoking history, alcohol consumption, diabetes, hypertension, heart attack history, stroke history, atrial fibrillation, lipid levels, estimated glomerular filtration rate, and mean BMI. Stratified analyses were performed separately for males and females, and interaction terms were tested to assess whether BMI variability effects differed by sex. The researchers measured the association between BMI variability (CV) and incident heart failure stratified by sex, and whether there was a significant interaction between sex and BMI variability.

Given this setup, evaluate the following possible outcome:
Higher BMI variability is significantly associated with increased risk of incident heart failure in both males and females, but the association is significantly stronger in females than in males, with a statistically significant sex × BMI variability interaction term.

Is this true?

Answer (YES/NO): NO